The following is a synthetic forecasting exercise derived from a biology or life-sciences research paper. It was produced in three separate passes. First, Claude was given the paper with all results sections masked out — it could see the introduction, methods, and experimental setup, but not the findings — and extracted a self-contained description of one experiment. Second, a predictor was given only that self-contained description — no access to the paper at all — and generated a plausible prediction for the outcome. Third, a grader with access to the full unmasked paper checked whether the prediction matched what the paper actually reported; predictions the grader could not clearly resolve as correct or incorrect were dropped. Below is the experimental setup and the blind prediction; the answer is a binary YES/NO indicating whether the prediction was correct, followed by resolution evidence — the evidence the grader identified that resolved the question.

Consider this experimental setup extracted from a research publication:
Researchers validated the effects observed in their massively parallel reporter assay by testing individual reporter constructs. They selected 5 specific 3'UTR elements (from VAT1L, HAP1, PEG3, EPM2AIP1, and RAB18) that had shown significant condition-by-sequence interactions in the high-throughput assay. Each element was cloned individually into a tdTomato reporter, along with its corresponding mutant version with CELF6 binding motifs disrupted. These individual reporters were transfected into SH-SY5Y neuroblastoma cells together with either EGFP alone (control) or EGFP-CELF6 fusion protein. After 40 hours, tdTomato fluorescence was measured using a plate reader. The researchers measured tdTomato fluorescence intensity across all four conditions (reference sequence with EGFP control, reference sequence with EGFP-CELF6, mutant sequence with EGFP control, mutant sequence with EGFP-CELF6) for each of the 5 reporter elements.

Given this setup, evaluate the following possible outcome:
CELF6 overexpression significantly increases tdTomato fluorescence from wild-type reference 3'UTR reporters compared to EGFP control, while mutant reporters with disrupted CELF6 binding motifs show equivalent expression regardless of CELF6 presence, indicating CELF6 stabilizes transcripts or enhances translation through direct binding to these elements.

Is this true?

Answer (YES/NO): NO